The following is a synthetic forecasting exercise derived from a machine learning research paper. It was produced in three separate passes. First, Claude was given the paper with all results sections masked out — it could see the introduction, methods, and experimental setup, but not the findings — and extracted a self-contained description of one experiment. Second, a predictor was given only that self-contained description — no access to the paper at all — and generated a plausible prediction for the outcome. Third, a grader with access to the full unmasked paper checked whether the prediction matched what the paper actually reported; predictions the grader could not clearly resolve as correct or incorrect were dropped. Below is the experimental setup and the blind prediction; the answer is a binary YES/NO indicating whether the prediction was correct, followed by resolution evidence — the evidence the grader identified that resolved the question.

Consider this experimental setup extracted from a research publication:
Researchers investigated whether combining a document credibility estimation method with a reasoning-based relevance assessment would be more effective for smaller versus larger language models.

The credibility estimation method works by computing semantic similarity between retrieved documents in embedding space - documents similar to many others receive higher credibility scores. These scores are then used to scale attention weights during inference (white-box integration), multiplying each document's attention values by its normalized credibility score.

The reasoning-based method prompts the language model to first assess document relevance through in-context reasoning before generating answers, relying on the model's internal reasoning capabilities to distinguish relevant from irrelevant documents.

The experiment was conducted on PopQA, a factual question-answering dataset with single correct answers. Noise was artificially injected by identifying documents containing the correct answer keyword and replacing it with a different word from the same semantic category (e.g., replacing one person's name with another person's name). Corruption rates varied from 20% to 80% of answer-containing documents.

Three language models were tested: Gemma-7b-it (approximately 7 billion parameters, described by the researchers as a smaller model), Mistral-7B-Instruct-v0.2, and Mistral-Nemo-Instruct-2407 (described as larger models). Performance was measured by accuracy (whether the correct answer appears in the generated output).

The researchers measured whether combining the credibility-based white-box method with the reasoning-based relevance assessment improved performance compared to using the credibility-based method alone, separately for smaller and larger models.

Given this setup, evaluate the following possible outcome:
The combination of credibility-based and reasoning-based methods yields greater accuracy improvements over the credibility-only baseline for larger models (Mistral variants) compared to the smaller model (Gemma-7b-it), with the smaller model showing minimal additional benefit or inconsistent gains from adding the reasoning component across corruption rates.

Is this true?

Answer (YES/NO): NO